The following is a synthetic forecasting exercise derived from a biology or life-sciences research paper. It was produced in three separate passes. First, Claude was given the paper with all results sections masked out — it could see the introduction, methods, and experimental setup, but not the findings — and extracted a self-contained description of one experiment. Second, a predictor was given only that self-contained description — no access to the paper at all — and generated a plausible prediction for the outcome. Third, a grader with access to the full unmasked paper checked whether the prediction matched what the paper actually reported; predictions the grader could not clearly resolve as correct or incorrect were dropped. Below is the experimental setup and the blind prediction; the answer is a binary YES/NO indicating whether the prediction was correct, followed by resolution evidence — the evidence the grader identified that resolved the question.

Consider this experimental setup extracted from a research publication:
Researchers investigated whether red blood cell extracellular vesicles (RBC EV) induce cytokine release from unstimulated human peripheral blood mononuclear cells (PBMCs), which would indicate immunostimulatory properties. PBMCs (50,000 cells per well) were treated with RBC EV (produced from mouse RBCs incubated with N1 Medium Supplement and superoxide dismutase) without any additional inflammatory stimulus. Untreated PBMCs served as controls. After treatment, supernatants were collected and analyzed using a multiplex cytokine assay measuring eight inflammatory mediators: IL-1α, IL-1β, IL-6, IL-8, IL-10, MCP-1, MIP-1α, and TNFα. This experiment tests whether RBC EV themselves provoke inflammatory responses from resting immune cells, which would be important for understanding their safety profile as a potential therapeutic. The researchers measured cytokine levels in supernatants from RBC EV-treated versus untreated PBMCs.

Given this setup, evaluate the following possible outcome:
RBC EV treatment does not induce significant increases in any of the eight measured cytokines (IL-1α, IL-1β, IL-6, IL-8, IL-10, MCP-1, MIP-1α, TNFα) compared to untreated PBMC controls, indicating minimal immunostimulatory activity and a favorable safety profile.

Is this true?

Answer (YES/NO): NO